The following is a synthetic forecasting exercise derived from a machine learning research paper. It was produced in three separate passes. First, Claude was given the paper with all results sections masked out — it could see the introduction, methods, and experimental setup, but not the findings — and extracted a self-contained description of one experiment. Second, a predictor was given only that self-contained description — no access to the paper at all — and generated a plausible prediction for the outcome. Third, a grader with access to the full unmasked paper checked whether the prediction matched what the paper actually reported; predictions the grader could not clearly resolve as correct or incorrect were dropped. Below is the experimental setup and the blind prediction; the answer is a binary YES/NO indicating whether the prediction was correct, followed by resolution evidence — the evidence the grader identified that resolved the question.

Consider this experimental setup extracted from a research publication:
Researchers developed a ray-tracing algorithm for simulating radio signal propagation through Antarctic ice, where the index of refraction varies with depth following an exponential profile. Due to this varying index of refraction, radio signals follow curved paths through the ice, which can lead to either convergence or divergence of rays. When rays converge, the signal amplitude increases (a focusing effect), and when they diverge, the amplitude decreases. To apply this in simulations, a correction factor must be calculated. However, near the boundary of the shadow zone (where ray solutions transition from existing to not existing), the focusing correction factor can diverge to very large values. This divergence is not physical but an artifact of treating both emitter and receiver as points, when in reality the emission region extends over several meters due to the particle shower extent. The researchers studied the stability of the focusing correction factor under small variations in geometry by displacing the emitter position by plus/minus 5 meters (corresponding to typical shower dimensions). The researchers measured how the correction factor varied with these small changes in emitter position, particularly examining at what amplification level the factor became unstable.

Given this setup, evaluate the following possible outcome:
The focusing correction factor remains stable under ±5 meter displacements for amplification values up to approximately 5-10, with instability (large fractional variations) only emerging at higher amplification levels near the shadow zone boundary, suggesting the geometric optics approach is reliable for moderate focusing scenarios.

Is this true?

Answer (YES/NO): NO